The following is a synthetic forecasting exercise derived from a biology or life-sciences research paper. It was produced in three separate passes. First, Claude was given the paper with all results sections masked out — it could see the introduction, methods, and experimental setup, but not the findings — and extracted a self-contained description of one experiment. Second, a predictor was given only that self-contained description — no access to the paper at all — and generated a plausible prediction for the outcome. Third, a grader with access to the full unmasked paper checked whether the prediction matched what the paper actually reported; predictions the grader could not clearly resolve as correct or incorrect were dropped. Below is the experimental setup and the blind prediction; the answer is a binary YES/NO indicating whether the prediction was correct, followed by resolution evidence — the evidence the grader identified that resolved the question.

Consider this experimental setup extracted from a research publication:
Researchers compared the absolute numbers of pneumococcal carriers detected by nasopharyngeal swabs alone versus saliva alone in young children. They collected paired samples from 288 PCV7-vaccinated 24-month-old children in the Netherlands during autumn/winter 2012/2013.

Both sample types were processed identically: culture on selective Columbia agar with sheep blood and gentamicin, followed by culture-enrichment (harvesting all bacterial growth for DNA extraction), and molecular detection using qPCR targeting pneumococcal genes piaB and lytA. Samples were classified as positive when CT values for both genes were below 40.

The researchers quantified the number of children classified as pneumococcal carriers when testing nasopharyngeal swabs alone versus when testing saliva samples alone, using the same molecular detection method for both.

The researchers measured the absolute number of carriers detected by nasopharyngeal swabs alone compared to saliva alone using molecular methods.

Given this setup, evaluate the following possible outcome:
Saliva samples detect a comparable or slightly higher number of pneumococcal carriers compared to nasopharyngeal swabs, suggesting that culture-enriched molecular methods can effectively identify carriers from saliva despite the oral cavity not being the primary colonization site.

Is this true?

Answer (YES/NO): NO